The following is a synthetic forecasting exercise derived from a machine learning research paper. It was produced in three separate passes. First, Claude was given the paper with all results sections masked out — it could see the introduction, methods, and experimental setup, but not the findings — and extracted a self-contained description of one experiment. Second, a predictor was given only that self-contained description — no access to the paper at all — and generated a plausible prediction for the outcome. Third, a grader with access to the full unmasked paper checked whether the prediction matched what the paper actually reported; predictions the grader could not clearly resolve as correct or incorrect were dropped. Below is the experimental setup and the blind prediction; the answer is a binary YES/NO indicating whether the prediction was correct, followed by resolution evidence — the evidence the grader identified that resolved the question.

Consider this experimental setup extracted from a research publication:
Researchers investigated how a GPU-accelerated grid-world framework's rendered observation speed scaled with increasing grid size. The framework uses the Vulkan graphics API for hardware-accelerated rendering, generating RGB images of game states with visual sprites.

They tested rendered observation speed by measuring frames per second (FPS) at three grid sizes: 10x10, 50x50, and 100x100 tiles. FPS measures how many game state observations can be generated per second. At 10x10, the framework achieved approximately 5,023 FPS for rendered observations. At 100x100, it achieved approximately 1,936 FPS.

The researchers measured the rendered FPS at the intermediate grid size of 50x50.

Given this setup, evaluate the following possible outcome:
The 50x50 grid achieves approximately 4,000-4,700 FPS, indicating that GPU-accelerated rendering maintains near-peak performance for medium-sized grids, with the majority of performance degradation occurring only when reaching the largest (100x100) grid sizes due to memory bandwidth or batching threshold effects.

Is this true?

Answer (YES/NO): NO